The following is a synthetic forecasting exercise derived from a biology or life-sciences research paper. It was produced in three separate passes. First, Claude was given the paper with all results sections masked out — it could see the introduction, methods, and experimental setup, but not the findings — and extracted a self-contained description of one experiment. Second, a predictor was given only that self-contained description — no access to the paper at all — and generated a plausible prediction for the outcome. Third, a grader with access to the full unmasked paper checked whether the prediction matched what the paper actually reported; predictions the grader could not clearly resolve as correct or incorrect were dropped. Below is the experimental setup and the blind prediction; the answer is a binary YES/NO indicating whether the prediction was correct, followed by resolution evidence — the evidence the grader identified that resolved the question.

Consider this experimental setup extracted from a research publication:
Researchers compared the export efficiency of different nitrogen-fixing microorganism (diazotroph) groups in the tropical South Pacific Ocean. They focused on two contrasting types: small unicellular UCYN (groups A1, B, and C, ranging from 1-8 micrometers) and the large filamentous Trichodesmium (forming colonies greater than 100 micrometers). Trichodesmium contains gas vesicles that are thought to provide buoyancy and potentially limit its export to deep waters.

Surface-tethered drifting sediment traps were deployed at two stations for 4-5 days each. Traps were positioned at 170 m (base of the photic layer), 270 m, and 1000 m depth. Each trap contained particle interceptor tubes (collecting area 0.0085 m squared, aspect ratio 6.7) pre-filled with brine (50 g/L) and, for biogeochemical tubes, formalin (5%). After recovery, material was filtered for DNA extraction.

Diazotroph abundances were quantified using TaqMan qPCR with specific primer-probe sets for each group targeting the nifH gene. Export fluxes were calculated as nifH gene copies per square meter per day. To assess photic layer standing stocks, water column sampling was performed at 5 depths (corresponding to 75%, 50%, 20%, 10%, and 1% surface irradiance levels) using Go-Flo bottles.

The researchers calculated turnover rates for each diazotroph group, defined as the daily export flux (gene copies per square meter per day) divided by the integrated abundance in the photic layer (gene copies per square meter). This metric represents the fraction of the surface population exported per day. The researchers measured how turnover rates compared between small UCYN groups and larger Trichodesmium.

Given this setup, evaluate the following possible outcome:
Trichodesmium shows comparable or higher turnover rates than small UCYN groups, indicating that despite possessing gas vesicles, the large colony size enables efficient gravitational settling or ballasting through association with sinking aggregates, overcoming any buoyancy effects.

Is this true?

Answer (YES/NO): NO